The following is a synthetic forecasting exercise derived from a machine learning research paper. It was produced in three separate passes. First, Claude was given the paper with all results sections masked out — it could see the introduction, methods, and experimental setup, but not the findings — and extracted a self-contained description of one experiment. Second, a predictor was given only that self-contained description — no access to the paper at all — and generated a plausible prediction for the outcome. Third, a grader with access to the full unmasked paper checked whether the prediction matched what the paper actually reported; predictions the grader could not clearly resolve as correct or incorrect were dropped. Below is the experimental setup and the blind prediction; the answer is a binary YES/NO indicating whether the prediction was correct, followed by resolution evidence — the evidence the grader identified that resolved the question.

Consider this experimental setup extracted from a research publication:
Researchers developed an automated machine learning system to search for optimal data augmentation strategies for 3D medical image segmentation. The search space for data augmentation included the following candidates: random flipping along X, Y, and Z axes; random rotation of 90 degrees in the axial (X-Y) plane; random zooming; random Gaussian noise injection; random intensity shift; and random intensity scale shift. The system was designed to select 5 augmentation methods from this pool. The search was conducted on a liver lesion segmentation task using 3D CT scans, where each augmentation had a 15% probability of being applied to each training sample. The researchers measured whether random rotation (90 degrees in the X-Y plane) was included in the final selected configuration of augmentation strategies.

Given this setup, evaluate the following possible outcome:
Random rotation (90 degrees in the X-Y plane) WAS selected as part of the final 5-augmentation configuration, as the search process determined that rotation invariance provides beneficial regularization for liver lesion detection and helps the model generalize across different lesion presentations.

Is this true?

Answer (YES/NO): NO